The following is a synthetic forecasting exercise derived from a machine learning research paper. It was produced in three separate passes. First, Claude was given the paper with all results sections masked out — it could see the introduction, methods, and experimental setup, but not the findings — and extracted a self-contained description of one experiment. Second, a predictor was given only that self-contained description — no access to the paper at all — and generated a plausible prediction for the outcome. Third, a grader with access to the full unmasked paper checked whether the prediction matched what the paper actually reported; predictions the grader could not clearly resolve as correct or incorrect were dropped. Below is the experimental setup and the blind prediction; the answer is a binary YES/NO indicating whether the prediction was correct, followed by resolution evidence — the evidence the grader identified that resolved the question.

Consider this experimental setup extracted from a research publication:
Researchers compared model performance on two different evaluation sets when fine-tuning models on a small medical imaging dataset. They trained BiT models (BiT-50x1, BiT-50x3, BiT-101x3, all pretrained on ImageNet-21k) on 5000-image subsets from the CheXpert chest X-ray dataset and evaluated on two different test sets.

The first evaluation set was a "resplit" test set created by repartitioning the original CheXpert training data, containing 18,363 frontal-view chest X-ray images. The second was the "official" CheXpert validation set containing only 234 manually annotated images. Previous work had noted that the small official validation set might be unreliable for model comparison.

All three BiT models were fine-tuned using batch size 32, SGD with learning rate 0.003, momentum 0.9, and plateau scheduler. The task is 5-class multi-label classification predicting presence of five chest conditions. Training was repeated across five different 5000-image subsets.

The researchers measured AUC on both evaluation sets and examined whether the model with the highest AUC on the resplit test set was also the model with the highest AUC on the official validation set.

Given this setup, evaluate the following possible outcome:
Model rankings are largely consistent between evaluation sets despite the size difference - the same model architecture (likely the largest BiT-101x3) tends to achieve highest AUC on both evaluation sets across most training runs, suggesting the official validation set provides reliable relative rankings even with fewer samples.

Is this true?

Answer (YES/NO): NO